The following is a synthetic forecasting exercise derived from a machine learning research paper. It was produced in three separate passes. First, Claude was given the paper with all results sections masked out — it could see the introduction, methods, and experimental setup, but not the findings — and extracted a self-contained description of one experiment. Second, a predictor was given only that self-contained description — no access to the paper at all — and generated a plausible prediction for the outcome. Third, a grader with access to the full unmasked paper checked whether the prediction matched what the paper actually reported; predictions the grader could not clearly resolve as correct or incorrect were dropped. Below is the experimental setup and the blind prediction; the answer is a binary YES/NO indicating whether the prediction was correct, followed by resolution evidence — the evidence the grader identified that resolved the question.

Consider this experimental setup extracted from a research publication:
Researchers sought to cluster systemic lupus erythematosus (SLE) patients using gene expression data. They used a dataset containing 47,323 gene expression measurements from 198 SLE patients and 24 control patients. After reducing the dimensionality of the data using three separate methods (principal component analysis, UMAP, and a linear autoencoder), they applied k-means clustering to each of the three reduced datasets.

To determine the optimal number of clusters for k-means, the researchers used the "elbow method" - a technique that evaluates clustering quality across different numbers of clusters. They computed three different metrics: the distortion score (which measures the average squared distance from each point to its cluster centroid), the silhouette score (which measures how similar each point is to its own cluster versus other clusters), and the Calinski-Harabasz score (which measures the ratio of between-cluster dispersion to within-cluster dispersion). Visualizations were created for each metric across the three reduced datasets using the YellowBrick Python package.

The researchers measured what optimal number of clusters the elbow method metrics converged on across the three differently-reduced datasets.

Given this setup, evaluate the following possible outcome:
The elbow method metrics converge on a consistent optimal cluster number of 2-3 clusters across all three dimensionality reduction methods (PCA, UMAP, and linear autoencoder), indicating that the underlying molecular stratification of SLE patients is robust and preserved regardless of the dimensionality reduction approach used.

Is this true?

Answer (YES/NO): NO